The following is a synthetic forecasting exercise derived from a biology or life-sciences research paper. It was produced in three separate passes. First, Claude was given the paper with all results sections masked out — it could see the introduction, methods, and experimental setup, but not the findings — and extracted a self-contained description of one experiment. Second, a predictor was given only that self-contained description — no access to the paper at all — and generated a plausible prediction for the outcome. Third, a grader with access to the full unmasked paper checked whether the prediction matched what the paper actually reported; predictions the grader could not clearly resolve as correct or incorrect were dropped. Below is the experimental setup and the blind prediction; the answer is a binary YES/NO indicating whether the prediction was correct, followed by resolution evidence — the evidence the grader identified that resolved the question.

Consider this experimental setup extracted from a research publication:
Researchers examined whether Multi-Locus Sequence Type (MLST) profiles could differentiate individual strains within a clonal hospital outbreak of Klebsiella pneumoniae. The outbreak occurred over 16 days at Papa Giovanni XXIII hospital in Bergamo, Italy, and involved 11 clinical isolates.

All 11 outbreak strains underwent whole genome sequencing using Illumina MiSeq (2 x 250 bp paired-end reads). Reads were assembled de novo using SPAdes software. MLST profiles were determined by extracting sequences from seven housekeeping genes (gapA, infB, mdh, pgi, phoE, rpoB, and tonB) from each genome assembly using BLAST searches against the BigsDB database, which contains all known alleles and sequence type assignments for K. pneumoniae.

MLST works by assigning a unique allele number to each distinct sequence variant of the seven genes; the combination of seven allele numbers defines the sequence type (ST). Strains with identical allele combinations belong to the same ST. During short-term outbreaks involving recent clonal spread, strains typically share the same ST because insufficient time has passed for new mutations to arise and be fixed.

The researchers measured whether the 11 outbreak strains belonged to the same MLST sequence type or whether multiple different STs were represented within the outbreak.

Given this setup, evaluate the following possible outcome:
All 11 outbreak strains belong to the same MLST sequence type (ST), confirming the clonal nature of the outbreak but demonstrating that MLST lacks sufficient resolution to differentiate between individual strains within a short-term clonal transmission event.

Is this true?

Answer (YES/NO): NO